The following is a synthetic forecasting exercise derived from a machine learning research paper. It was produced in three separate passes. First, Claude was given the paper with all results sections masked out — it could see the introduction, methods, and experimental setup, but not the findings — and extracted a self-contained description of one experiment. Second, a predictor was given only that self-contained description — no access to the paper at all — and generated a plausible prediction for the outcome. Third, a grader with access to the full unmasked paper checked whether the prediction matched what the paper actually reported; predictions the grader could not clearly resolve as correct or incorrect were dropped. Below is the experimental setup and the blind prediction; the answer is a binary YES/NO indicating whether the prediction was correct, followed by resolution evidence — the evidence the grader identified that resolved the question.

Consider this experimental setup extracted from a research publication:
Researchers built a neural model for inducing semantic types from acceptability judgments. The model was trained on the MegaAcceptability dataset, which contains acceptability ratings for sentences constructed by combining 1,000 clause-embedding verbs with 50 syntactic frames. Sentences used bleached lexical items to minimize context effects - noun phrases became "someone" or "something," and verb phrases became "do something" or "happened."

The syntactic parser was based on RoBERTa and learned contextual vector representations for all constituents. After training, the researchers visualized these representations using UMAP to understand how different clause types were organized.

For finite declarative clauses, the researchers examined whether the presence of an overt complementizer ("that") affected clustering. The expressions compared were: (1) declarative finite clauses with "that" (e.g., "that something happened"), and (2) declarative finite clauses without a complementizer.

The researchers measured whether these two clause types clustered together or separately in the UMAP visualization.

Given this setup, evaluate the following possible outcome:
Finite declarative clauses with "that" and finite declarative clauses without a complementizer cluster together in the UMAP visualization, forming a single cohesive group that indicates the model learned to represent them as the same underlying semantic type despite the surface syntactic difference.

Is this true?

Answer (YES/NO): NO